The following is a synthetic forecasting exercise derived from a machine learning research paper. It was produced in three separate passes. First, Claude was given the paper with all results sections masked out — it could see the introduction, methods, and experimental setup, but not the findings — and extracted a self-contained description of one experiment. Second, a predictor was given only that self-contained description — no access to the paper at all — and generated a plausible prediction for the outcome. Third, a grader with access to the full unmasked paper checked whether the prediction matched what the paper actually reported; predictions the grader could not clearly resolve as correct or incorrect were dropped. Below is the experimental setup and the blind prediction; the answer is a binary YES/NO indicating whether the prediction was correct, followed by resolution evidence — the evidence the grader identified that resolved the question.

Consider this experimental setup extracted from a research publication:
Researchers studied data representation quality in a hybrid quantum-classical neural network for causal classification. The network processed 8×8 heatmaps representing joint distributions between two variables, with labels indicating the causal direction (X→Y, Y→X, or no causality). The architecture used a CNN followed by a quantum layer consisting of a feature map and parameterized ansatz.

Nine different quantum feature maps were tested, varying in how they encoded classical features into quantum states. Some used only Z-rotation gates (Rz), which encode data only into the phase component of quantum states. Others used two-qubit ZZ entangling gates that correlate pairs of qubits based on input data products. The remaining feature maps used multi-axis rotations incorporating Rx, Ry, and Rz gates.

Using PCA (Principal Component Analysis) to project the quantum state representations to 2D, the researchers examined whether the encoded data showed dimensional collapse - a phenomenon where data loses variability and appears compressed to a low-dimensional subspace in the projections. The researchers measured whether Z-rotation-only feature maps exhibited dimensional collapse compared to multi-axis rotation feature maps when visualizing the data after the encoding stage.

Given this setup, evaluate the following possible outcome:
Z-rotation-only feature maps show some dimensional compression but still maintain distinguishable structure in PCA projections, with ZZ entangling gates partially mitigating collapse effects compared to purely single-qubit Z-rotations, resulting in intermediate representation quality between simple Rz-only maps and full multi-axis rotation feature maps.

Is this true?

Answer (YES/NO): NO